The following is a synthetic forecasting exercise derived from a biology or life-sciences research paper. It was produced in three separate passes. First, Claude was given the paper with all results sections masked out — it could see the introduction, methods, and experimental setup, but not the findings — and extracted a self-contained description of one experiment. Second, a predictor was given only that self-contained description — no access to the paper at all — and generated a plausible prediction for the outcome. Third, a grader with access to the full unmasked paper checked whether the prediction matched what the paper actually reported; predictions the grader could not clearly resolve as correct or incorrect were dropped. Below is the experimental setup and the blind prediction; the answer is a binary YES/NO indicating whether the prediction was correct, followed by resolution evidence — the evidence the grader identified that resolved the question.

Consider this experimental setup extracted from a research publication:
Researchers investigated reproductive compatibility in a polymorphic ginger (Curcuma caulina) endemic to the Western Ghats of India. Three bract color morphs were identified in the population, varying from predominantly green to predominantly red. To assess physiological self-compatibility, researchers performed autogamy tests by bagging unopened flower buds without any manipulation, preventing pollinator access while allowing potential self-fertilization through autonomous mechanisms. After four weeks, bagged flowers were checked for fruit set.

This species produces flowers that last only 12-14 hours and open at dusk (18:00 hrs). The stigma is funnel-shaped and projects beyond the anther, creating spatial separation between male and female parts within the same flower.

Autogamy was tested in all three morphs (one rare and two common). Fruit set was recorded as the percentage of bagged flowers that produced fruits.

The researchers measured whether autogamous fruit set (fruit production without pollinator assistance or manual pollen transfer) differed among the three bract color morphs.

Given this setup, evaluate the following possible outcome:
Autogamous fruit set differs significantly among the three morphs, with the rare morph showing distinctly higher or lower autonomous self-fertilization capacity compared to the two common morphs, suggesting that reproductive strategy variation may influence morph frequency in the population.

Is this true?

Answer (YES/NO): NO